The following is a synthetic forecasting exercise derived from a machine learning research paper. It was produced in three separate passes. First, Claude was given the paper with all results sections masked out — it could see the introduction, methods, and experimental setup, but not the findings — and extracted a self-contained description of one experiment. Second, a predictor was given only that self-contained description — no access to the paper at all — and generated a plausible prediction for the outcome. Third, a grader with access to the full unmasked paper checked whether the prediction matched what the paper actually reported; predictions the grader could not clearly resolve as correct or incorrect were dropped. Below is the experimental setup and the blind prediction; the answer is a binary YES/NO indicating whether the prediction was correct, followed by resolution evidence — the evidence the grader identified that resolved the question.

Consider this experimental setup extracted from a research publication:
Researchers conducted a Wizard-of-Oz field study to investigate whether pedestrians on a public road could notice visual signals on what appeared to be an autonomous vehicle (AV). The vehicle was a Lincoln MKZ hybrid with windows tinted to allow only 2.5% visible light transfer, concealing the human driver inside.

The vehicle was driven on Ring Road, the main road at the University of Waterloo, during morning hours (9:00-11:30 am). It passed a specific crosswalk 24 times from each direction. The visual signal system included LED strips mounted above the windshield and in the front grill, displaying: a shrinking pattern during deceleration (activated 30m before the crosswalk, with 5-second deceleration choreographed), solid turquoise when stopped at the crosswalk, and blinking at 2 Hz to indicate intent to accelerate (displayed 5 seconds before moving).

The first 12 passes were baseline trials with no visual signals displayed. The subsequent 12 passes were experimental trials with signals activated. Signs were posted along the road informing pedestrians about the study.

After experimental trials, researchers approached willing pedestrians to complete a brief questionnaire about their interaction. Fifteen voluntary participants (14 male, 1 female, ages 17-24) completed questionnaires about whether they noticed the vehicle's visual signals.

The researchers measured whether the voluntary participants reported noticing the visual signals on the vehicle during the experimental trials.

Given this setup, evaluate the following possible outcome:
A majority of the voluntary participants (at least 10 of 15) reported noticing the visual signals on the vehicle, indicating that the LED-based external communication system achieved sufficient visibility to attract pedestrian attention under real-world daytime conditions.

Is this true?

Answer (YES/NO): NO